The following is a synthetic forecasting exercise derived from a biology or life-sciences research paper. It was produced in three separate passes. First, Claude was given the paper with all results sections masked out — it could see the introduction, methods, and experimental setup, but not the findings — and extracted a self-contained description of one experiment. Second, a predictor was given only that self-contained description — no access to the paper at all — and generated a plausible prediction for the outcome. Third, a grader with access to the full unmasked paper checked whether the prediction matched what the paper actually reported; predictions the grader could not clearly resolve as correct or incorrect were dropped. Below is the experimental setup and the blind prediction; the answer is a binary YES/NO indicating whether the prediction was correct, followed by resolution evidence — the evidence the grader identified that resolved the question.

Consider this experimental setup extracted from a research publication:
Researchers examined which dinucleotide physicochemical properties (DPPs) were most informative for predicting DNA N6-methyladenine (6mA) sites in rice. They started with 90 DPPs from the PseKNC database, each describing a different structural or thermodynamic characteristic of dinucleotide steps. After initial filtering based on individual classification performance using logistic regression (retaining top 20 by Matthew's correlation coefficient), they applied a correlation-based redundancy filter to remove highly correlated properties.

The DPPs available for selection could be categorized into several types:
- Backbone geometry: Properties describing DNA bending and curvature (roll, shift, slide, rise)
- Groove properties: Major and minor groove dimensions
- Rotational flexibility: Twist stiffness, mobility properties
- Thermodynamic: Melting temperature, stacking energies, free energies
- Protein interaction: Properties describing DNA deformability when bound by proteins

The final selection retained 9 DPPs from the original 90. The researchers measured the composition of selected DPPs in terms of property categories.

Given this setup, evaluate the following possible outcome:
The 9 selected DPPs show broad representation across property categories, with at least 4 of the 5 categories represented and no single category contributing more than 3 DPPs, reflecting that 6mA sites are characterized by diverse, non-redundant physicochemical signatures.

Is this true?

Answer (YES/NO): YES